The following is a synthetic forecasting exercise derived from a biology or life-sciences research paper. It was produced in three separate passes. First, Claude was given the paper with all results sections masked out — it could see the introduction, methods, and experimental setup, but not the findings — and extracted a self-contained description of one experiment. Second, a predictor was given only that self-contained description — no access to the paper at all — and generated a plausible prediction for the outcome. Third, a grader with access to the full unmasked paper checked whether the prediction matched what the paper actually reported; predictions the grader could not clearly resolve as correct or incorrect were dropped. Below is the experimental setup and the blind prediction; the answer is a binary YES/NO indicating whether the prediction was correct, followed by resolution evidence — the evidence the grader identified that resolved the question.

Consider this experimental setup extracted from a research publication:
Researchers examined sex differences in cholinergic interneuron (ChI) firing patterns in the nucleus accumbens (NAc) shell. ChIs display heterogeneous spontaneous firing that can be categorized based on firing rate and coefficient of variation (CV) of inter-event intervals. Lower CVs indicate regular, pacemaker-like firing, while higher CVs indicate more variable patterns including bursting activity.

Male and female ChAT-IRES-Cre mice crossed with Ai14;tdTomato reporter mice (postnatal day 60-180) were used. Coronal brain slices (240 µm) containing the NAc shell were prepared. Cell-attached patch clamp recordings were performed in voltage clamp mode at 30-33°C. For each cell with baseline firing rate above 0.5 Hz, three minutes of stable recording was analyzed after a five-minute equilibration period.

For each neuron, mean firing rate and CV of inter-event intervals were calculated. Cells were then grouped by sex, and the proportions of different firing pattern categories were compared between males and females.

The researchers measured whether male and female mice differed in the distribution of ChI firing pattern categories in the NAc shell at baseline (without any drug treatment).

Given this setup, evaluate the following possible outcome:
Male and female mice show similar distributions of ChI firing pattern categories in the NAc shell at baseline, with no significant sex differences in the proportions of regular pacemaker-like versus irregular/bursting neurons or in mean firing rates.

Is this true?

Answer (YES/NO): NO